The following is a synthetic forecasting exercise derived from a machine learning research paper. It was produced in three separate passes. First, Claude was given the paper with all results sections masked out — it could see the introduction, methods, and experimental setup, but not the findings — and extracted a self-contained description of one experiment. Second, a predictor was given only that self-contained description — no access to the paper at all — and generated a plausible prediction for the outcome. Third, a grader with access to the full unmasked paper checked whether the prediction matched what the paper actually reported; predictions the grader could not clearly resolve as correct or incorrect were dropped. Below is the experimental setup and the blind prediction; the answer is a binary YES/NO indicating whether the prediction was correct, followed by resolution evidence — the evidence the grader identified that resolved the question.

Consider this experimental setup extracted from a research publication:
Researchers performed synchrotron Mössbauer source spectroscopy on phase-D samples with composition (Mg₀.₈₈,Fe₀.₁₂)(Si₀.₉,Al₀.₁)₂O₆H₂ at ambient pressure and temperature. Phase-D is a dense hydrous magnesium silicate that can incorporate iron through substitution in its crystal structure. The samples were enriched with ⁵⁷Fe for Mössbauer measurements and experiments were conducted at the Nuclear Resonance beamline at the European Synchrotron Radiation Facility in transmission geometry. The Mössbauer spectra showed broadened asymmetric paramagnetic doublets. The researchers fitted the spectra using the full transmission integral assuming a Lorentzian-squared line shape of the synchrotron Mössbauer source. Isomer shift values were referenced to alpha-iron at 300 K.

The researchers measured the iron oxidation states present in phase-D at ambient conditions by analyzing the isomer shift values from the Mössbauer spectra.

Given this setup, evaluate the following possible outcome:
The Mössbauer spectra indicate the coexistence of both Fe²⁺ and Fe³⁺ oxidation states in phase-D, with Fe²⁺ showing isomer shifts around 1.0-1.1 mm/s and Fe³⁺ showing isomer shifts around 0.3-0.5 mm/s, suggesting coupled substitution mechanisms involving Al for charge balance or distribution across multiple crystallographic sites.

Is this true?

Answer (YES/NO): NO